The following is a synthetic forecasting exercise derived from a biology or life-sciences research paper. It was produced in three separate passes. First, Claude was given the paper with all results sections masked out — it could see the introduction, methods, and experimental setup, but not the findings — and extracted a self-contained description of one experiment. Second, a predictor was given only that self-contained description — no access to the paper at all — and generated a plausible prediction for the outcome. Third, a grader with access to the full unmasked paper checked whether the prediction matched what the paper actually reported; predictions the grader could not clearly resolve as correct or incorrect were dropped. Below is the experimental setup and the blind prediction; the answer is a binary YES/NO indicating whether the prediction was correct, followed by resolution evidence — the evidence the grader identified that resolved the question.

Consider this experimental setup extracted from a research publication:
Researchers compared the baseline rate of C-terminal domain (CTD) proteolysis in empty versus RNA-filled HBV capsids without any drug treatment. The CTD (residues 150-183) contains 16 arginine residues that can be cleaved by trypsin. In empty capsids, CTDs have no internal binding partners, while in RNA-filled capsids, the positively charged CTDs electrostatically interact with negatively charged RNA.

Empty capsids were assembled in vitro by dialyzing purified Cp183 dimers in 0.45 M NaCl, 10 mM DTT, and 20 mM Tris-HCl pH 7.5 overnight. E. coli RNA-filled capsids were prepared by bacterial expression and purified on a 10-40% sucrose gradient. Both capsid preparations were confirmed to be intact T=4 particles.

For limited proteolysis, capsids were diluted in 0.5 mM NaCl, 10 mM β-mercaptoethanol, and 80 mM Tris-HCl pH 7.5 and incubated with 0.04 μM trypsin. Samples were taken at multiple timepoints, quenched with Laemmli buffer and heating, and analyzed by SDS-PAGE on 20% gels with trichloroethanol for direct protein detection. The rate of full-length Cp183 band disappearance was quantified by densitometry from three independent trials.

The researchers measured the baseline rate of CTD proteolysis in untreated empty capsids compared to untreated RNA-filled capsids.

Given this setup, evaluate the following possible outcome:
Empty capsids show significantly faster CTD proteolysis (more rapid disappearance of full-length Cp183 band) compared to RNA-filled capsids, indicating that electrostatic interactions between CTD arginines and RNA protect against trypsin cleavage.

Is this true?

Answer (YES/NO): YES